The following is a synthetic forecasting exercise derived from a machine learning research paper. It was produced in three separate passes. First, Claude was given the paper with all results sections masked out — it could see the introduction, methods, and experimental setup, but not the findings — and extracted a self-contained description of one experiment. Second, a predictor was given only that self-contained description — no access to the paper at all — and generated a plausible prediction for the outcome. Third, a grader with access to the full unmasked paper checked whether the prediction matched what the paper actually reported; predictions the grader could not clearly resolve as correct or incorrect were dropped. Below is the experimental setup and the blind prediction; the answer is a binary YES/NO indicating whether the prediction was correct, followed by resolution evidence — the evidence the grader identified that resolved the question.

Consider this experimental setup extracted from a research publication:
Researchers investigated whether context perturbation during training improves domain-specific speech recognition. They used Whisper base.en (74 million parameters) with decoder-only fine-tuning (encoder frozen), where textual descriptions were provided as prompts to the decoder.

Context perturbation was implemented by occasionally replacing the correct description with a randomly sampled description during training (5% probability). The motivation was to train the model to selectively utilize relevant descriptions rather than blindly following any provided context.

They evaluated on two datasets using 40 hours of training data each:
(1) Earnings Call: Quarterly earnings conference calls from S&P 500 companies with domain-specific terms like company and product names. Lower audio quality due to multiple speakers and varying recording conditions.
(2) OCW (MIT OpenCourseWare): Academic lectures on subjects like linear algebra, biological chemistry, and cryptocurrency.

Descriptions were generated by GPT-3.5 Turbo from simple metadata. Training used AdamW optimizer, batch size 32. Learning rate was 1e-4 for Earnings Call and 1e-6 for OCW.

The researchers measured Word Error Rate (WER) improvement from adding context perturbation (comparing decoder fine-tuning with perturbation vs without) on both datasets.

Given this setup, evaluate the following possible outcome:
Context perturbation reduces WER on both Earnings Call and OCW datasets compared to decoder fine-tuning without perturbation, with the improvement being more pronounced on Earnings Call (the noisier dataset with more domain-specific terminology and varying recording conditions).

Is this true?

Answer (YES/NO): NO